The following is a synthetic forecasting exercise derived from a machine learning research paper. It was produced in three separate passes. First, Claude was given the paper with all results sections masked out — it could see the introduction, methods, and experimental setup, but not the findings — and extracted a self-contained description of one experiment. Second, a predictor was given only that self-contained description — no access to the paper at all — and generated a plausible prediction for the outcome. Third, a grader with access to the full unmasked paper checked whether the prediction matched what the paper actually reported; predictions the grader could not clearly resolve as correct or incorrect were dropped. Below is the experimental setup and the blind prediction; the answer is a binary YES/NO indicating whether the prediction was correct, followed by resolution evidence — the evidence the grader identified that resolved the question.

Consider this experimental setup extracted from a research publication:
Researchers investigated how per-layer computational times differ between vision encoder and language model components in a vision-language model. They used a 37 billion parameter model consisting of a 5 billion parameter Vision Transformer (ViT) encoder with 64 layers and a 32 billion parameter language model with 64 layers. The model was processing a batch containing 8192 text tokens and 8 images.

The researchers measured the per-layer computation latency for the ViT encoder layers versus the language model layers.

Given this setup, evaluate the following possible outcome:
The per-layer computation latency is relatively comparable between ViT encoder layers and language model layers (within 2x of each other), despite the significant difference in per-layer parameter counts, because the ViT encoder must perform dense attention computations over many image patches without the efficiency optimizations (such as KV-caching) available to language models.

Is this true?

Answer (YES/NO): YES